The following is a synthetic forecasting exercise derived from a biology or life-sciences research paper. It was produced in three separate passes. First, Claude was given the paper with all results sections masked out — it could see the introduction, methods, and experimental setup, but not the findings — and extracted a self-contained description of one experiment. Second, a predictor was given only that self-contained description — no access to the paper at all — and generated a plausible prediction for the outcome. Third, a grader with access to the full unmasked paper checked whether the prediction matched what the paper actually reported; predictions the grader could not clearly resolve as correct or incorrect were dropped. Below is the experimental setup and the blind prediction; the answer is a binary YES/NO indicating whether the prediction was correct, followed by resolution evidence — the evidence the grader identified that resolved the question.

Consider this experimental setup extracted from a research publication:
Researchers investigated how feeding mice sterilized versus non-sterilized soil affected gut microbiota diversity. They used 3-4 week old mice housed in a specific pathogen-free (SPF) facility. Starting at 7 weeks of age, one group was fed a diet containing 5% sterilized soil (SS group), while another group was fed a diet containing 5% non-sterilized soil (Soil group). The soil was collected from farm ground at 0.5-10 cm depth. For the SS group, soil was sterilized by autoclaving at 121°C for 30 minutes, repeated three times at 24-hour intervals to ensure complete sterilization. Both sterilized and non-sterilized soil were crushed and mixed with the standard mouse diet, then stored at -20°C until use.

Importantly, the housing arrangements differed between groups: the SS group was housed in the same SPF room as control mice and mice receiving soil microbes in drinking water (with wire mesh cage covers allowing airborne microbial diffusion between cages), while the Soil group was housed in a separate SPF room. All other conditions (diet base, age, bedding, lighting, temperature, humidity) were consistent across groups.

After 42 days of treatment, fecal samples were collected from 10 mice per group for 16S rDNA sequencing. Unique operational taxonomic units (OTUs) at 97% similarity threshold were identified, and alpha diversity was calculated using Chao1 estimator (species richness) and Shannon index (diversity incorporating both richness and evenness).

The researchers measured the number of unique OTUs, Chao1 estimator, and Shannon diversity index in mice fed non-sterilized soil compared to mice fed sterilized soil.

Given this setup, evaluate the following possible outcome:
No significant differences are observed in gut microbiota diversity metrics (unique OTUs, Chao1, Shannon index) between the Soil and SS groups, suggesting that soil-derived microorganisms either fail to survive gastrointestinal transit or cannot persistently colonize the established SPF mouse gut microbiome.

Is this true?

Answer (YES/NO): NO